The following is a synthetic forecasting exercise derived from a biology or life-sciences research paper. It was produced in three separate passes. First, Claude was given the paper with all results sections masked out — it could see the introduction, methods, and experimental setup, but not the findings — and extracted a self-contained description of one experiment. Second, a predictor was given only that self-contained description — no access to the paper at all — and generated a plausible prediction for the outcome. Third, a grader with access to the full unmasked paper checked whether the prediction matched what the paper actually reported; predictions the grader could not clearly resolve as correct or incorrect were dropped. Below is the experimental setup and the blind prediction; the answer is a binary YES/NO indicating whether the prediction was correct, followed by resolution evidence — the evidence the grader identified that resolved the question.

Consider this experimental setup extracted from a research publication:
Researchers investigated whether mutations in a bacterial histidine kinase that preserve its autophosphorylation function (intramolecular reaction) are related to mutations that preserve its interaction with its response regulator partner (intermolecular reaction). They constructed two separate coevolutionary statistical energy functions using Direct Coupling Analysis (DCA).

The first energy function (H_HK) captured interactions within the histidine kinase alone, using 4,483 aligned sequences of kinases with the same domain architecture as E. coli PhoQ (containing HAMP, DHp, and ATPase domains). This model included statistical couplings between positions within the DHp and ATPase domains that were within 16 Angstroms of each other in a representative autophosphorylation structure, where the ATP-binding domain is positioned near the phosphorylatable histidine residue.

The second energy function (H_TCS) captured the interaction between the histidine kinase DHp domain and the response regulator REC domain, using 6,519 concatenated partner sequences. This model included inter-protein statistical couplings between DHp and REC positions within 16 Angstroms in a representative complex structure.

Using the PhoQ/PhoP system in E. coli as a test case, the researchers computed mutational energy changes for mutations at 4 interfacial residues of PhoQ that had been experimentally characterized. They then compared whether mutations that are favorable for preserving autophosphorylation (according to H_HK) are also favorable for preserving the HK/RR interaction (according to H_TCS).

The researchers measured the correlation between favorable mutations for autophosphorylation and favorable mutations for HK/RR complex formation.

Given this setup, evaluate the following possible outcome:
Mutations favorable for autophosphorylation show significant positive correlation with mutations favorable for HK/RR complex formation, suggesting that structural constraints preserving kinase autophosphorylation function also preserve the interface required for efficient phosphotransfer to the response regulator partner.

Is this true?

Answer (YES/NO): YES